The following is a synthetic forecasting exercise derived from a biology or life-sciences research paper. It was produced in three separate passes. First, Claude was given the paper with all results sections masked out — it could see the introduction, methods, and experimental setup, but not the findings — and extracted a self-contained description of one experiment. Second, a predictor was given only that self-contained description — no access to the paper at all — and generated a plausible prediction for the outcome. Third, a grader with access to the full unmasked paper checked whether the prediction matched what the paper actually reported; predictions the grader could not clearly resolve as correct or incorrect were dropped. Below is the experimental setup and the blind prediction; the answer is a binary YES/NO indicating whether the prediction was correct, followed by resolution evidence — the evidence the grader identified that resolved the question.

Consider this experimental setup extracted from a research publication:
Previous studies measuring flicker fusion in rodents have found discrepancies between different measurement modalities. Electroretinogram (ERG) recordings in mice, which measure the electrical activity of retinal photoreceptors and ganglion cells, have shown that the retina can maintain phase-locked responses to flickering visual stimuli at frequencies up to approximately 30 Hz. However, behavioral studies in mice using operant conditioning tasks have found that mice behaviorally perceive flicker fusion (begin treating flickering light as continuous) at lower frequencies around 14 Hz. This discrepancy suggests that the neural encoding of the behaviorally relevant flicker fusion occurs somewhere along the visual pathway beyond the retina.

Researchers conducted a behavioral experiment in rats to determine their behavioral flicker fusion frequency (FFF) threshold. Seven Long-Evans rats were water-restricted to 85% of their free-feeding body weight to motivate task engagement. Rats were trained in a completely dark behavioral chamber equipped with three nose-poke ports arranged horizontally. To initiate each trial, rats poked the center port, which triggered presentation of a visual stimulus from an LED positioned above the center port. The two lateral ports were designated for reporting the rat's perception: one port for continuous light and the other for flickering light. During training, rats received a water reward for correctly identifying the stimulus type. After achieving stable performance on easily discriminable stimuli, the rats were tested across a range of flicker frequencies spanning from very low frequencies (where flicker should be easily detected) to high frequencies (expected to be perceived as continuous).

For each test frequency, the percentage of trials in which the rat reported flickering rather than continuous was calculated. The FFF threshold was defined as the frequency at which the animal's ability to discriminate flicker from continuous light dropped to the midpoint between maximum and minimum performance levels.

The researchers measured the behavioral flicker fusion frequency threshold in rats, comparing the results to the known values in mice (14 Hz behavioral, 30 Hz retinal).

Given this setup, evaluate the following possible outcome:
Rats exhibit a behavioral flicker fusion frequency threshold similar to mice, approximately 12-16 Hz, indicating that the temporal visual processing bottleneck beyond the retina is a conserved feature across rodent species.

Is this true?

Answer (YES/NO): NO